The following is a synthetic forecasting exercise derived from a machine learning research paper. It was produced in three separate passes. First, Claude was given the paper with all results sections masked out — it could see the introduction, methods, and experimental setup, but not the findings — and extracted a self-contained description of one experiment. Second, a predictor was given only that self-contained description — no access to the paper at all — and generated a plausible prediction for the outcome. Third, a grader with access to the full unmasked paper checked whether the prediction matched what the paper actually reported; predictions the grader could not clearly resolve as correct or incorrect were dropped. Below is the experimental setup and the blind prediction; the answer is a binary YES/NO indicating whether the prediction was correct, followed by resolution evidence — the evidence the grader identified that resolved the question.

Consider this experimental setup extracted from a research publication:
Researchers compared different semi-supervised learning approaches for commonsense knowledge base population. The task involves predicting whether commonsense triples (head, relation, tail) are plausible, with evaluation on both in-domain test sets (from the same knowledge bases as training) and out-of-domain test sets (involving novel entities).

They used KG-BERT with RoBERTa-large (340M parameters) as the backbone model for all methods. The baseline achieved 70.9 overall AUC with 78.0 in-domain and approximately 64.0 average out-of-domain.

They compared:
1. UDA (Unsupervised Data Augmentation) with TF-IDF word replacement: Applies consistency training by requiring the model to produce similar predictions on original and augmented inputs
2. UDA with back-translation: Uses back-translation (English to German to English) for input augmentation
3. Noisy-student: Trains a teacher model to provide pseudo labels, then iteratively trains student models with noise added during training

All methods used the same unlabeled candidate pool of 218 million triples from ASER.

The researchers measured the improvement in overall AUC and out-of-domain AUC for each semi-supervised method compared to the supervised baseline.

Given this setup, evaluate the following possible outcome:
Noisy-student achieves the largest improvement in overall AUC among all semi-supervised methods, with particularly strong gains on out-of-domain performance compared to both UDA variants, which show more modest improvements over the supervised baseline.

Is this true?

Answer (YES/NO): YES